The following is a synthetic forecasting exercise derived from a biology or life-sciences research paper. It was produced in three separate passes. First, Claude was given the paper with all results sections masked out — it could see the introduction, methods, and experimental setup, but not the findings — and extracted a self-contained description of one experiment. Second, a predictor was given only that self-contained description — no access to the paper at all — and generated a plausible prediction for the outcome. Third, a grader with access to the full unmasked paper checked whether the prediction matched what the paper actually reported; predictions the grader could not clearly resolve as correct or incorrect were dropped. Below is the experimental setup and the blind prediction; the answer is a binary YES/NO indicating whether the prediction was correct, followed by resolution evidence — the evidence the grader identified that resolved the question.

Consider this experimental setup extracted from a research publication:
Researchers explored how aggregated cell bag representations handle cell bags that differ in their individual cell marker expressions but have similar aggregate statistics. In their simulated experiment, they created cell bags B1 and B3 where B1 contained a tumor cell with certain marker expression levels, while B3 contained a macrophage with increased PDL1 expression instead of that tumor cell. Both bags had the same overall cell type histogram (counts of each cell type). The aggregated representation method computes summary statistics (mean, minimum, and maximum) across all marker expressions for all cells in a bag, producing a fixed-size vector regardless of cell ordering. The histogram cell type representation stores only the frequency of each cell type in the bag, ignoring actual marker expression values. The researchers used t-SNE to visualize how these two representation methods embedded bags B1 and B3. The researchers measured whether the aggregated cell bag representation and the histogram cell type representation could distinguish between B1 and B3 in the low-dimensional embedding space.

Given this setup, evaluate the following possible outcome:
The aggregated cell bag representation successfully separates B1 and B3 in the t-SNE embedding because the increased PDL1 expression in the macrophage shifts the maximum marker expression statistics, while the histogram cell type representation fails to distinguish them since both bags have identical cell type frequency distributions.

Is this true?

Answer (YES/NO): NO